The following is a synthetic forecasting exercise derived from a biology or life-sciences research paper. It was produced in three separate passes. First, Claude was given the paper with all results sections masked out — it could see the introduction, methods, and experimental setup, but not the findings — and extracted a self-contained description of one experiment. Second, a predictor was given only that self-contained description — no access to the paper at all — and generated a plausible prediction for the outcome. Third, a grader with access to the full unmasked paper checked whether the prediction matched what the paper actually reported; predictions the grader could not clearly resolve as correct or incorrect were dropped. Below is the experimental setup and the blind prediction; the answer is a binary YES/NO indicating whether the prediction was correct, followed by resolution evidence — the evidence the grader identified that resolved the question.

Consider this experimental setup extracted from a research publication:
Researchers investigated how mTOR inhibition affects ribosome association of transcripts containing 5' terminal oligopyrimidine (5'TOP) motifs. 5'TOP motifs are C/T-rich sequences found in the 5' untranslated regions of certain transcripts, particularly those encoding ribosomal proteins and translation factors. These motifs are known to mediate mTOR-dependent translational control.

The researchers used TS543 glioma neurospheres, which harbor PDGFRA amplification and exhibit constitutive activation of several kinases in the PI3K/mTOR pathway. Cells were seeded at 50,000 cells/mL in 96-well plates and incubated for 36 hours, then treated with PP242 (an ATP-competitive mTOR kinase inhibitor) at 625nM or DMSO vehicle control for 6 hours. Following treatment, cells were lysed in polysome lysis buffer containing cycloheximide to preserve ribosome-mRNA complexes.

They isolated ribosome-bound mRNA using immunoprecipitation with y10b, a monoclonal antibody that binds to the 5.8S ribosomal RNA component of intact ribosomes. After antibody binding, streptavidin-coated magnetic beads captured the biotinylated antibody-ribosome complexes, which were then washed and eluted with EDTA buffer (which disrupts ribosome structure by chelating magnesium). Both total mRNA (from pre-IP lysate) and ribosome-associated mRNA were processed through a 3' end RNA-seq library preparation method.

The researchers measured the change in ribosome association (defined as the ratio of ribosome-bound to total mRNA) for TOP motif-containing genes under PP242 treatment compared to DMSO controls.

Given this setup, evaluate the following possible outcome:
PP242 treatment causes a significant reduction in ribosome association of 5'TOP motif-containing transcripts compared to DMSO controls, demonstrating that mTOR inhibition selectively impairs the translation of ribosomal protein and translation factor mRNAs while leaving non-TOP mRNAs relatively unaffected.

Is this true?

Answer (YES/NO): NO